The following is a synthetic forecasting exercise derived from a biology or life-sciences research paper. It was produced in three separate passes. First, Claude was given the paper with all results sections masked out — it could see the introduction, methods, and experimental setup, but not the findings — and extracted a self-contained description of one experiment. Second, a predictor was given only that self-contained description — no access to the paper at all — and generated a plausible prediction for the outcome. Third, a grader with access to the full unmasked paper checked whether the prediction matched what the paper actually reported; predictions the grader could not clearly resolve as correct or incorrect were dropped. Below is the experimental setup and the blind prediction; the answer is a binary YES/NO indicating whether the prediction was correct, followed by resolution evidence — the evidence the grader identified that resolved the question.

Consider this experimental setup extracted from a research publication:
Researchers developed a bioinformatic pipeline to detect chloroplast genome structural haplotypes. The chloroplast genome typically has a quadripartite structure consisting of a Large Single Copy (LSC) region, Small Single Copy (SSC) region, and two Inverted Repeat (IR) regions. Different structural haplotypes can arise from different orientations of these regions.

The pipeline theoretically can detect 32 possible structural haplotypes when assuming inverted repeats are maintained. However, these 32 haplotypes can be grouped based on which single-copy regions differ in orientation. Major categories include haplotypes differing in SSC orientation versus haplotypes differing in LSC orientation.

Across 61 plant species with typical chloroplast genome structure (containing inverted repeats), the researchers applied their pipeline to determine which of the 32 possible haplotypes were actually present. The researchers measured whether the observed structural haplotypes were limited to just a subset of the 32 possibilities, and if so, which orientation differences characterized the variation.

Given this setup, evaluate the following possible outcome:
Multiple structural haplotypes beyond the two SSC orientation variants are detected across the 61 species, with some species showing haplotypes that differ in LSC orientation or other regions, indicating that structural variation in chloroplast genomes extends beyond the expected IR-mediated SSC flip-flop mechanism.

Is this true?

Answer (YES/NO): NO